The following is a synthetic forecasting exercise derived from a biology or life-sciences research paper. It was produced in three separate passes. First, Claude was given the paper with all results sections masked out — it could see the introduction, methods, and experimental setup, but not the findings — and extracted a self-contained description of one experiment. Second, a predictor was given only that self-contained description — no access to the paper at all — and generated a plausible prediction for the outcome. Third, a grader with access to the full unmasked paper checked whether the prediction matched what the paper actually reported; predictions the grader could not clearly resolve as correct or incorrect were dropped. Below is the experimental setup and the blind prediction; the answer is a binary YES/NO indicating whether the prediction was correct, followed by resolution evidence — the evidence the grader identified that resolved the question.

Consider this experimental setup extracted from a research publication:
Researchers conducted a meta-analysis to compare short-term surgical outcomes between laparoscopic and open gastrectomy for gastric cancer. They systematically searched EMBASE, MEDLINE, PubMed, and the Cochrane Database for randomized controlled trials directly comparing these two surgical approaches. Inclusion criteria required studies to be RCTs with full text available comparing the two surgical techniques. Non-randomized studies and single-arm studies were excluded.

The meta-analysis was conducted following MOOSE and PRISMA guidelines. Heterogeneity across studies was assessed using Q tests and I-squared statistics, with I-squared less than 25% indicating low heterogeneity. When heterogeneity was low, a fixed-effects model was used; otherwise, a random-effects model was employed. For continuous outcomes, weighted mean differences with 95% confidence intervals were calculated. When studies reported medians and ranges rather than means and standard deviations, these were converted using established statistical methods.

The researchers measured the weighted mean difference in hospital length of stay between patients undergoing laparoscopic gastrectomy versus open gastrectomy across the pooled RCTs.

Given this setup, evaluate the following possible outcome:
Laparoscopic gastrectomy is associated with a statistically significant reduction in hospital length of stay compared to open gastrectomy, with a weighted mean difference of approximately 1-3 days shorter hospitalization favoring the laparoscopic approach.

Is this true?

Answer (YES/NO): NO